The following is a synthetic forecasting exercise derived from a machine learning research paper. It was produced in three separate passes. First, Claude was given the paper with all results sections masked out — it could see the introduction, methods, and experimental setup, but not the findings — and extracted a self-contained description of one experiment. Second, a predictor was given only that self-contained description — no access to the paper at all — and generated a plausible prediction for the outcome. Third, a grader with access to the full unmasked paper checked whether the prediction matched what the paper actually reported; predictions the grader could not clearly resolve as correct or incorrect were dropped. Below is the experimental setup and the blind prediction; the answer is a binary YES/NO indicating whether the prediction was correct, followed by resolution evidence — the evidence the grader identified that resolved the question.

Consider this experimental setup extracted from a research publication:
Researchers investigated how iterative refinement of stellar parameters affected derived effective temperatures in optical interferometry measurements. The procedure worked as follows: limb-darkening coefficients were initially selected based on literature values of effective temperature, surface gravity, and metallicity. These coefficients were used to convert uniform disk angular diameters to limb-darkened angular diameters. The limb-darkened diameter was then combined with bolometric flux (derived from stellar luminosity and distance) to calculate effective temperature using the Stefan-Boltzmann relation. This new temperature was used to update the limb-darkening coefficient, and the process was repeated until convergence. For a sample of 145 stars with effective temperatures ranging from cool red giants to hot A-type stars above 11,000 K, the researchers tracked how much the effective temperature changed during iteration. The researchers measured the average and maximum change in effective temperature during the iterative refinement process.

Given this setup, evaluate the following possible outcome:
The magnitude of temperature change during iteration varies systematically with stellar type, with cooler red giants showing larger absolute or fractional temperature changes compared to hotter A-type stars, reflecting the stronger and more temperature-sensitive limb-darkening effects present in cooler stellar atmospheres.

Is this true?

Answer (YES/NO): NO